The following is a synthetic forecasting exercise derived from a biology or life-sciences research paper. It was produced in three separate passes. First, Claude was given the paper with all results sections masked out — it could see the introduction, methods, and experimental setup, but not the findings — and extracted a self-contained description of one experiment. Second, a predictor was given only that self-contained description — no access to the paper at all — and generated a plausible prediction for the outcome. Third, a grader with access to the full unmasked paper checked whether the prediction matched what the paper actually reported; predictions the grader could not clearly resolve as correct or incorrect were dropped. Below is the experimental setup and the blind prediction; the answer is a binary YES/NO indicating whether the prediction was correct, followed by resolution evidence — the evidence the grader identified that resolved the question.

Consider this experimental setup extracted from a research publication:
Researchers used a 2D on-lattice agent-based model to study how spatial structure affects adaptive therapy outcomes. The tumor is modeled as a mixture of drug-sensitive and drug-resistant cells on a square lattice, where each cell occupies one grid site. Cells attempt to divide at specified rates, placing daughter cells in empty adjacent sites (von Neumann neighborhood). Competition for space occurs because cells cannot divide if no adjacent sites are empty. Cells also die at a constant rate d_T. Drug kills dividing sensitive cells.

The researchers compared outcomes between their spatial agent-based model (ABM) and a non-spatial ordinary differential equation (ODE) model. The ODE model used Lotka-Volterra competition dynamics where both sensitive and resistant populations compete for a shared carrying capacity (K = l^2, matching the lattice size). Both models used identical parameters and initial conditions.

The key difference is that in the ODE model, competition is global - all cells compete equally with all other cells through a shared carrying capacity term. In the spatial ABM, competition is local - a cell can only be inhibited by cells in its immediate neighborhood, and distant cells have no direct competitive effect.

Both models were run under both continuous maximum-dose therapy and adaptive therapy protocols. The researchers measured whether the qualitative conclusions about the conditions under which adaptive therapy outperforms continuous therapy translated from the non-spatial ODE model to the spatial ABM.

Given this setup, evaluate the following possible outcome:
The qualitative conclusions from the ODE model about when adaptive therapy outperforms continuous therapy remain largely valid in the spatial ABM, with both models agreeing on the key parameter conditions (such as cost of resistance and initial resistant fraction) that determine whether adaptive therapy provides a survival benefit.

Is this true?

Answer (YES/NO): YES